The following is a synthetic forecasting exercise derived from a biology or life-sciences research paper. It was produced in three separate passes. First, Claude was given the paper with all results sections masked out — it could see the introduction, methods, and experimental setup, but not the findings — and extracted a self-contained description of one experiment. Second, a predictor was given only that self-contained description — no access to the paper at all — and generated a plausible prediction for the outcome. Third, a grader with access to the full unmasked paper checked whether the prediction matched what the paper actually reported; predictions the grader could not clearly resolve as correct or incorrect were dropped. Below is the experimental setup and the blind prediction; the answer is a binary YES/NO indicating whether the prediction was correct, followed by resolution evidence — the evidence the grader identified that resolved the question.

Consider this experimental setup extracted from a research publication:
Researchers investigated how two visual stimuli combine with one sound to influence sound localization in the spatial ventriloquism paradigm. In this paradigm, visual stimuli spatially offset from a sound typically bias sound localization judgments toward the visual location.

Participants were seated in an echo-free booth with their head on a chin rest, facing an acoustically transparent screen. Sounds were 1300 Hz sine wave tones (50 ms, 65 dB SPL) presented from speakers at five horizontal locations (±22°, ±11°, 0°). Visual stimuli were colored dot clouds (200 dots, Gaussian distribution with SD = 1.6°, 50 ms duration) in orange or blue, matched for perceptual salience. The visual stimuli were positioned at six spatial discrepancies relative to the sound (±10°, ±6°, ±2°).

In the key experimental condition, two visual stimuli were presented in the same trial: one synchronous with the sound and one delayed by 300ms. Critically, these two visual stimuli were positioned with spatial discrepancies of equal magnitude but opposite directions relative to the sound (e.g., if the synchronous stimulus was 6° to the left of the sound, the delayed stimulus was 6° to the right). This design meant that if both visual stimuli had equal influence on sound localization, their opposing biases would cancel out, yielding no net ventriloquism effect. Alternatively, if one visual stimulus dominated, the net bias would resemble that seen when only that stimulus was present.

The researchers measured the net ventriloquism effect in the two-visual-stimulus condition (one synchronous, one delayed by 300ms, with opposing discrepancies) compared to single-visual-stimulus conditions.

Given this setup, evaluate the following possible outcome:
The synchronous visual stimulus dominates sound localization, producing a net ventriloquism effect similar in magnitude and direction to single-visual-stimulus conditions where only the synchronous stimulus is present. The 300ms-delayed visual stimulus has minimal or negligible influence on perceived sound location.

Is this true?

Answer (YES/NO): NO